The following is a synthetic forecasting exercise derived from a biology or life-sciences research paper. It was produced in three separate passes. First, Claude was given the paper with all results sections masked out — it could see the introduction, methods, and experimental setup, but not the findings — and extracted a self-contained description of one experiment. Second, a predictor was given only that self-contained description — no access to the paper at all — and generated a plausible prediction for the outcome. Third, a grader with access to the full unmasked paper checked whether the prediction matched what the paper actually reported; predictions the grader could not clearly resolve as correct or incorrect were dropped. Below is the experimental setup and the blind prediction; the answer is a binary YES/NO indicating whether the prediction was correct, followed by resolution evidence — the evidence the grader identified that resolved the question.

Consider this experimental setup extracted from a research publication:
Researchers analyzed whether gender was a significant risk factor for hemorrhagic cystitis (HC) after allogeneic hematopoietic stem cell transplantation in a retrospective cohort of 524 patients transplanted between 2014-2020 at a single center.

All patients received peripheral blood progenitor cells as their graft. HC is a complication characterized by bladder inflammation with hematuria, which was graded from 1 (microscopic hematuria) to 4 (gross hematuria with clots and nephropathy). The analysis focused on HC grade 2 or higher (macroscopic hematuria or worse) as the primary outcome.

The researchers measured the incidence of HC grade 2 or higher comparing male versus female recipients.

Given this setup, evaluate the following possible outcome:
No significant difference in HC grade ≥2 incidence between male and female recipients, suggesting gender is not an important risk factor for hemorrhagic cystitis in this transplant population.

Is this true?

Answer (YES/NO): NO